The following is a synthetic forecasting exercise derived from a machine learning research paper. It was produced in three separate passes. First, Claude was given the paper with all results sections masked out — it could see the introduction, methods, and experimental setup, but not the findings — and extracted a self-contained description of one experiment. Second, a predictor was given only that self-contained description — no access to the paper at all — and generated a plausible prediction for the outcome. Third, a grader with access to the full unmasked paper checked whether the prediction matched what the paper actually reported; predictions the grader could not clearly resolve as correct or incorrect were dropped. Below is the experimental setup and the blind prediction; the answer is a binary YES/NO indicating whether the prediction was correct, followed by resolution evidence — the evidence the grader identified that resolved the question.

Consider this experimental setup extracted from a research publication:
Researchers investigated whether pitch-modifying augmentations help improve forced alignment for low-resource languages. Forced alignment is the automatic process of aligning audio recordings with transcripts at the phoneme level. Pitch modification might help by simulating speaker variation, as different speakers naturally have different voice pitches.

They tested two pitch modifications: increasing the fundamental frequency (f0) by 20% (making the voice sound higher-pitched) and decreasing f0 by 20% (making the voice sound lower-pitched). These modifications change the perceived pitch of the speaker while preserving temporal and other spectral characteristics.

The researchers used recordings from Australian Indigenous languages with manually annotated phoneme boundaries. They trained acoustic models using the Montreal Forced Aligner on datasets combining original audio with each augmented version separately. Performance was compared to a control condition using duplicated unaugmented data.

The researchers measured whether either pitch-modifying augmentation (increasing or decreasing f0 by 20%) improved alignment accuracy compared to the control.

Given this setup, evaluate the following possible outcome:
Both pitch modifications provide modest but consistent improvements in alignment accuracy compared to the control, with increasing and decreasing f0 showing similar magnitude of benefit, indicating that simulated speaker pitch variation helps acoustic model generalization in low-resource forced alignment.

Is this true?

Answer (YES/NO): NO